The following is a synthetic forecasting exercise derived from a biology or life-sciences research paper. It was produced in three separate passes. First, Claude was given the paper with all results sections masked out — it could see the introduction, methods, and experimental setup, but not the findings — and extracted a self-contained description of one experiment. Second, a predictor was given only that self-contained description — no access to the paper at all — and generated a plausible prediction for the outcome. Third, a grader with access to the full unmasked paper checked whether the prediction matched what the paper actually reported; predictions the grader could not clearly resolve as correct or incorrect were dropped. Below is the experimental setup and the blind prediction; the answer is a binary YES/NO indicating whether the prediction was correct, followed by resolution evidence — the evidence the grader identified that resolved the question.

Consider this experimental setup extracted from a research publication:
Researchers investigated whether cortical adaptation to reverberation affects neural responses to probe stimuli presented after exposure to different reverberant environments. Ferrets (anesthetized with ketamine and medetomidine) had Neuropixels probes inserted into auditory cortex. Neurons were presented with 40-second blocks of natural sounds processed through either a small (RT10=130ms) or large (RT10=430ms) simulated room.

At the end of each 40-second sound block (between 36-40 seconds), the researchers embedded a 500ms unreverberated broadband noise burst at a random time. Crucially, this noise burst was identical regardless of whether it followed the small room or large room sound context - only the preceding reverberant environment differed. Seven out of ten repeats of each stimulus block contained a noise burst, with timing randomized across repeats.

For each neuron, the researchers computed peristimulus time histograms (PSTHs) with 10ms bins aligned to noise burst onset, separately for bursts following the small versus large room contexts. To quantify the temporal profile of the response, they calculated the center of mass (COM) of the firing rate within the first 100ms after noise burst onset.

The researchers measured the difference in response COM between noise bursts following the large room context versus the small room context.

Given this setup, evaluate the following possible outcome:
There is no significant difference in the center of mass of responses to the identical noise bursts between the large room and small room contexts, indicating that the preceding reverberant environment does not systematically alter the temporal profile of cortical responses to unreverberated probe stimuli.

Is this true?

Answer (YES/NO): NO